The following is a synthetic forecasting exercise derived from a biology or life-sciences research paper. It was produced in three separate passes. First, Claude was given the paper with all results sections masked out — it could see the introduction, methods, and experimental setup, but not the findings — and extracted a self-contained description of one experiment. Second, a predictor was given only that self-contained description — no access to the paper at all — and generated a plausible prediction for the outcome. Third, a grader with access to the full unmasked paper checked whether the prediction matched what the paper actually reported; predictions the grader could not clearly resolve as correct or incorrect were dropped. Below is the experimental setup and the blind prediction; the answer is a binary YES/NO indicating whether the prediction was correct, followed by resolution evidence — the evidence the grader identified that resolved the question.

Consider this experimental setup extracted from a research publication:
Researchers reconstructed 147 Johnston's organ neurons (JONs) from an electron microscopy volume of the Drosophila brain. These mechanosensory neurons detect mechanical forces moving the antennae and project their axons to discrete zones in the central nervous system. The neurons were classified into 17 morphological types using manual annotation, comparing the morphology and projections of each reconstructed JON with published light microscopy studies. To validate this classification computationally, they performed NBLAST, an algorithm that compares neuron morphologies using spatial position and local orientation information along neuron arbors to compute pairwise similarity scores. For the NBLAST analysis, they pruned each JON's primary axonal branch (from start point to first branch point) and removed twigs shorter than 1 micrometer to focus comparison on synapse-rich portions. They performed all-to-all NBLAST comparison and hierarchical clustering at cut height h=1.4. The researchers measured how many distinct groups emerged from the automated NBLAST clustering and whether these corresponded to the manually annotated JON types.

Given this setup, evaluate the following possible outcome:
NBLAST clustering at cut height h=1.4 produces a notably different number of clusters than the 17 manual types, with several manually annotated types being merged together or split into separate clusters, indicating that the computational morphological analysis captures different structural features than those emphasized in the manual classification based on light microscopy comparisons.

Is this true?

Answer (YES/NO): NO